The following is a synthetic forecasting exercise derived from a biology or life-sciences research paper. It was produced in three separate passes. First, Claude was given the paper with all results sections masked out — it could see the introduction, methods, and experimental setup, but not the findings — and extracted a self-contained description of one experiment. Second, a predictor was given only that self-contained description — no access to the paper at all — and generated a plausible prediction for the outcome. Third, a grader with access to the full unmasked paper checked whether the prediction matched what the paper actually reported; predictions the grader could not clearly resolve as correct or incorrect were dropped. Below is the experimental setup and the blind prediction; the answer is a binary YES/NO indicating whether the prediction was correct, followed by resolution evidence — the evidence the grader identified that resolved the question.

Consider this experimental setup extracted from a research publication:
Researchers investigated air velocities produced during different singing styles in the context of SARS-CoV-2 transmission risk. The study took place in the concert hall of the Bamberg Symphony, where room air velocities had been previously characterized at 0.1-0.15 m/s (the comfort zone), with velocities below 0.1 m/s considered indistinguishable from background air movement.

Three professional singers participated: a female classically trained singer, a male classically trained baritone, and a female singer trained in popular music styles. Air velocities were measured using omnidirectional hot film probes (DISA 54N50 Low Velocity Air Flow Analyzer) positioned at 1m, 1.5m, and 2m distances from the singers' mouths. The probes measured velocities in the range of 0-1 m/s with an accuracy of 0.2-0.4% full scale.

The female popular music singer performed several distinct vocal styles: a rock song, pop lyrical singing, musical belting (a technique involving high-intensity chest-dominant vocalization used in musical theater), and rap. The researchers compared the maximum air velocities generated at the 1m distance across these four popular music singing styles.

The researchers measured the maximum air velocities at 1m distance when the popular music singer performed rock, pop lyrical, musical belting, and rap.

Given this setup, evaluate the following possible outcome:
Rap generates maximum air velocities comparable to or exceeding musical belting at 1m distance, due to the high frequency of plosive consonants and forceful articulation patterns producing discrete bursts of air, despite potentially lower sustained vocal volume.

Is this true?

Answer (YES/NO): NO